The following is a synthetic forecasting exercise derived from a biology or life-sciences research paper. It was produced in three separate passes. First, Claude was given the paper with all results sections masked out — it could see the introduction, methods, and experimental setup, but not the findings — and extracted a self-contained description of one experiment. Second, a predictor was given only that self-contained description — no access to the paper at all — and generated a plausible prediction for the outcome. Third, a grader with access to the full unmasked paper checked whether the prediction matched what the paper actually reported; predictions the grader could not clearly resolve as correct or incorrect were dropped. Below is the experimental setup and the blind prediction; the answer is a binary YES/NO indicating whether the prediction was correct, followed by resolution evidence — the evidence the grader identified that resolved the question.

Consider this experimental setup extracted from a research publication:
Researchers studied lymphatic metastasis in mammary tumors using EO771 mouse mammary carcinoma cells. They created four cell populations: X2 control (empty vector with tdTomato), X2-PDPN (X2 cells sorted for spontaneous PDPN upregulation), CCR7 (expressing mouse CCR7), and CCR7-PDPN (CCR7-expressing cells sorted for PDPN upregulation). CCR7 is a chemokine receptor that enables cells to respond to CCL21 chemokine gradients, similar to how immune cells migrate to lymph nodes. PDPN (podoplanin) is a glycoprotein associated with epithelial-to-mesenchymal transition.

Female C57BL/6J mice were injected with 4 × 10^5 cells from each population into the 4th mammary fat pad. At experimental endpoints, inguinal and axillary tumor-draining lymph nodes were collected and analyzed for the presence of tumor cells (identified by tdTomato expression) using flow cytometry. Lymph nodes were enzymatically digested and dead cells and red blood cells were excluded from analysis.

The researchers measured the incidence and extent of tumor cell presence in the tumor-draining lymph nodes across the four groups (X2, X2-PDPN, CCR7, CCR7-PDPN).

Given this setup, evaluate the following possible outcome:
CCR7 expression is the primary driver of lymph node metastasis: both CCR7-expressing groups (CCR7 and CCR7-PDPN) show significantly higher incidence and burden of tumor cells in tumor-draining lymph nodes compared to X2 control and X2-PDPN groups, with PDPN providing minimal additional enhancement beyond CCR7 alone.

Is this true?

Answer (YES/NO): NO